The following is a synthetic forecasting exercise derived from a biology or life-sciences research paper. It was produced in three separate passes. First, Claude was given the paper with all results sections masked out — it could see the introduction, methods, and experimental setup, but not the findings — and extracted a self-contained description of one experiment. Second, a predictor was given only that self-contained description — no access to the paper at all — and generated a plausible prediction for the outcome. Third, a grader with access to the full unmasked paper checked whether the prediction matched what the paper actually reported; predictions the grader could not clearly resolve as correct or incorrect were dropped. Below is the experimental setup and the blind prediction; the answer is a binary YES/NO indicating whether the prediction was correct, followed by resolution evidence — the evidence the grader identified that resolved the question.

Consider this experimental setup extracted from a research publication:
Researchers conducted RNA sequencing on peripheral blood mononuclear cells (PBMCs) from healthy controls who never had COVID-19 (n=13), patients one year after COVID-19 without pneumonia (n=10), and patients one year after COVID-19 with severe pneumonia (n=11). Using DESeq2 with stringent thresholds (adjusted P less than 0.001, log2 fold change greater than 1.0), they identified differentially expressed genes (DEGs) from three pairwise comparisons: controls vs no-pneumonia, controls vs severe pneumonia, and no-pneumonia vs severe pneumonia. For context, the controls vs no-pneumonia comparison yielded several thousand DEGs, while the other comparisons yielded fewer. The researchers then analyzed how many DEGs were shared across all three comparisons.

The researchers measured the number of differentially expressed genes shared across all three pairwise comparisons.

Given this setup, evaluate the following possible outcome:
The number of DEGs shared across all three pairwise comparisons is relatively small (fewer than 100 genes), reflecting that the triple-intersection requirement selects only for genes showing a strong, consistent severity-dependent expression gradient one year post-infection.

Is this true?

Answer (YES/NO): NO